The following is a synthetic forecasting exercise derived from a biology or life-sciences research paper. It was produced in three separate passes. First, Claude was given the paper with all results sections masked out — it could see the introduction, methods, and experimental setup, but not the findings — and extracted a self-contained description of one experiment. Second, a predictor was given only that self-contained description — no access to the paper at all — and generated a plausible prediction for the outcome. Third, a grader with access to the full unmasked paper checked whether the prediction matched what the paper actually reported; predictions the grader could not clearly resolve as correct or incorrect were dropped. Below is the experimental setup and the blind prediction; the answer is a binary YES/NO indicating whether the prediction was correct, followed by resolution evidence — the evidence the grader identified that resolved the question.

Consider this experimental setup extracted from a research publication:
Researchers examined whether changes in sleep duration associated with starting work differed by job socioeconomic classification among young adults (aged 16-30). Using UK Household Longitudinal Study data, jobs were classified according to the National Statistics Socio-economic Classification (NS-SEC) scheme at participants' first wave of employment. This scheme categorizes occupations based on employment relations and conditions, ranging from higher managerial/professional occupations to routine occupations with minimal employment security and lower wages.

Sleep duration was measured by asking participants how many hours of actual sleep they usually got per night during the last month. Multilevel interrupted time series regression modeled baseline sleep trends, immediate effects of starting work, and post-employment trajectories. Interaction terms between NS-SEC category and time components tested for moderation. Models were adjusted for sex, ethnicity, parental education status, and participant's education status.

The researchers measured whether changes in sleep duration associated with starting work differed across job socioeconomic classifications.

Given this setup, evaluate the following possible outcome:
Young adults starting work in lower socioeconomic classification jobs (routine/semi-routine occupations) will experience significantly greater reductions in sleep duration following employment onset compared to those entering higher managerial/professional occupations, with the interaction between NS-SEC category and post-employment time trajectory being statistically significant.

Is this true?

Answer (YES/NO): NO